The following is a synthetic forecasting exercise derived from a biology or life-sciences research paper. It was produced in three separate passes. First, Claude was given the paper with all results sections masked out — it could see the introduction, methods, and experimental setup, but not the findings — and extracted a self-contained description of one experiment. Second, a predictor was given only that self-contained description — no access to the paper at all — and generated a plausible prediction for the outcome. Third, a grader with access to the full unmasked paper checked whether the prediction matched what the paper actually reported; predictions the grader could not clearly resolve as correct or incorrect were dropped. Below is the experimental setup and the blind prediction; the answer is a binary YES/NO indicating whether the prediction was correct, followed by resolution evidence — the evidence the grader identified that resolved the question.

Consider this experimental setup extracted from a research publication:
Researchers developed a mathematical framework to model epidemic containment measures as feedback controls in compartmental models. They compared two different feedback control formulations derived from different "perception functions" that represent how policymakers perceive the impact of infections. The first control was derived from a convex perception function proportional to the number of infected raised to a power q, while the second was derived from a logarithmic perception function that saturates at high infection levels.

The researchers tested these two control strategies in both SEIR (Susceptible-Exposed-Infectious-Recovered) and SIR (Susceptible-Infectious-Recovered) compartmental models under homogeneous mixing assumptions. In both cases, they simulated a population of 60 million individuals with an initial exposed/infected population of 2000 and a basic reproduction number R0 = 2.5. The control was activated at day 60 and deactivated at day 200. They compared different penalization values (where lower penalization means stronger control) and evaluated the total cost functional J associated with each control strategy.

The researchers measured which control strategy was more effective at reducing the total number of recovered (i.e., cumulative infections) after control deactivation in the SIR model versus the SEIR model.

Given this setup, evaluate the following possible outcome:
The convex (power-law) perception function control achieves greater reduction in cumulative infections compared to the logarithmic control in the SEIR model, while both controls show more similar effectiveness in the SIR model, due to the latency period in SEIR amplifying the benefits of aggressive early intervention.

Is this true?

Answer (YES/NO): NO